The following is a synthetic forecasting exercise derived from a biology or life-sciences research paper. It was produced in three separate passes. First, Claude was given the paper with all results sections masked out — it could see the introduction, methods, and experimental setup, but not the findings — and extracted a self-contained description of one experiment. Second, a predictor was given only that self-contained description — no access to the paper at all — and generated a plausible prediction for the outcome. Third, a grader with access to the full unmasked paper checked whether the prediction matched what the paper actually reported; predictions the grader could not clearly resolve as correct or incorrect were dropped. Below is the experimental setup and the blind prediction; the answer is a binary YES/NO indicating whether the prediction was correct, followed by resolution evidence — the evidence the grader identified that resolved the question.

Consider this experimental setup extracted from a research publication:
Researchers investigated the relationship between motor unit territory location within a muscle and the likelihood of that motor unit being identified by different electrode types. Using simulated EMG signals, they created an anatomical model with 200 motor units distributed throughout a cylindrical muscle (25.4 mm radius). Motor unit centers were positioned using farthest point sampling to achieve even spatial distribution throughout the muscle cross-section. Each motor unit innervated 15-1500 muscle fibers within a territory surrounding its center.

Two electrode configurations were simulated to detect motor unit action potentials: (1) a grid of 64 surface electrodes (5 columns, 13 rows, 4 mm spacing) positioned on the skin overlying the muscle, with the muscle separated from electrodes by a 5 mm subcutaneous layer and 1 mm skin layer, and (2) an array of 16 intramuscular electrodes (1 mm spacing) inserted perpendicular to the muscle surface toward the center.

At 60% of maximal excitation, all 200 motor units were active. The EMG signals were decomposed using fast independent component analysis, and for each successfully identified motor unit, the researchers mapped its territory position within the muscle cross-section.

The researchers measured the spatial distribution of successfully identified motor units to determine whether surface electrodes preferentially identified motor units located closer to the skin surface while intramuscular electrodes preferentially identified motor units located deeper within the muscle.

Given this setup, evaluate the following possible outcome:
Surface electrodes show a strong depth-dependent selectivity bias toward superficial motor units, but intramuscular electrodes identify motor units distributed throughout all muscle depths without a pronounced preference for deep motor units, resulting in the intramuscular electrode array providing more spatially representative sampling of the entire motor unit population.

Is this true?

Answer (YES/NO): NO